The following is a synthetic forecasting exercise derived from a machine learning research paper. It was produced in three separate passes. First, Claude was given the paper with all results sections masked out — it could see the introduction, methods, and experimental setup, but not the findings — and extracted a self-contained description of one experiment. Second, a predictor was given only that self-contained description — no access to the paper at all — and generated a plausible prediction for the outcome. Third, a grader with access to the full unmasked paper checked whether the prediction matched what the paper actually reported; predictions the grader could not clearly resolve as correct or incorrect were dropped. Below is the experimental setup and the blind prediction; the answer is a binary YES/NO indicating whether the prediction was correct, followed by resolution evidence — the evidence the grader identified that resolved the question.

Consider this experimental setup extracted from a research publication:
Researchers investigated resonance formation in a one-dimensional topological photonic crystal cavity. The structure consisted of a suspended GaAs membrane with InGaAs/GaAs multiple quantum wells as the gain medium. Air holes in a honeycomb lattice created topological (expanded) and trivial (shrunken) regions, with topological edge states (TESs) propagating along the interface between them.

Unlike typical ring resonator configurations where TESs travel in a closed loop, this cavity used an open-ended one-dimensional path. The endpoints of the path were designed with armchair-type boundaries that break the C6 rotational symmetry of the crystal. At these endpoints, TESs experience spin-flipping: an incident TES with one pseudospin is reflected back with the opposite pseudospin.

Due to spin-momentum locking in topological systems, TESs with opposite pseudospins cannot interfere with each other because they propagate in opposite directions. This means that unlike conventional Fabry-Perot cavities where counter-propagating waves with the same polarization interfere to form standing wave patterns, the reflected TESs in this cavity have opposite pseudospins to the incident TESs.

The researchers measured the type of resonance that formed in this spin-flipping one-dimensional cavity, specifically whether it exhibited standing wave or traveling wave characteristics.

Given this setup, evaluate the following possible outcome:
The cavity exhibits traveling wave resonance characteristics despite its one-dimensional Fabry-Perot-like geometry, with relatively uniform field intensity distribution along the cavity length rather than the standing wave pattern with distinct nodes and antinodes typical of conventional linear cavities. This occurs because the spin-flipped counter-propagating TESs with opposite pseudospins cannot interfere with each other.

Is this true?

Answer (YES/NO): YES